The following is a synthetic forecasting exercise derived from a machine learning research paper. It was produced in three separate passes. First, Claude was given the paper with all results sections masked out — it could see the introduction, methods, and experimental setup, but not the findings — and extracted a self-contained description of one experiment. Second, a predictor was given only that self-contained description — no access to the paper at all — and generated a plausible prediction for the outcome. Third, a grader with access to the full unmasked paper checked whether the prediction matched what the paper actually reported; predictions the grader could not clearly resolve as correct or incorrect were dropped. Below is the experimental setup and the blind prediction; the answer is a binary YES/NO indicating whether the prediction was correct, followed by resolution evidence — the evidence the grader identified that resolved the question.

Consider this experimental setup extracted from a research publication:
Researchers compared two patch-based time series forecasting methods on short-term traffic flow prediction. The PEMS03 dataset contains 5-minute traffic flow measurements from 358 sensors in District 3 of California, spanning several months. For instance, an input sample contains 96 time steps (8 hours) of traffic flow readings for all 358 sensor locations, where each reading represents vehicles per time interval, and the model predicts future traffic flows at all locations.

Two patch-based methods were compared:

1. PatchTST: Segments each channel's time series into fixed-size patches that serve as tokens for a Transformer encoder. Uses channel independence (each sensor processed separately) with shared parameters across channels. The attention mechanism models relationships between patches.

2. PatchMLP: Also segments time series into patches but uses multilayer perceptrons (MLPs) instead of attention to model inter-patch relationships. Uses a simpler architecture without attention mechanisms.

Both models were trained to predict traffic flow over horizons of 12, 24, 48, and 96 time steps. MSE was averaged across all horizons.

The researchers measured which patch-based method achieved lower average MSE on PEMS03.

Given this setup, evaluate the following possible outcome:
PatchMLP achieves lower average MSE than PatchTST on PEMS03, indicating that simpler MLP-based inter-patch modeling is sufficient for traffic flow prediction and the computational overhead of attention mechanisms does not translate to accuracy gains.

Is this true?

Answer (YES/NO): YES